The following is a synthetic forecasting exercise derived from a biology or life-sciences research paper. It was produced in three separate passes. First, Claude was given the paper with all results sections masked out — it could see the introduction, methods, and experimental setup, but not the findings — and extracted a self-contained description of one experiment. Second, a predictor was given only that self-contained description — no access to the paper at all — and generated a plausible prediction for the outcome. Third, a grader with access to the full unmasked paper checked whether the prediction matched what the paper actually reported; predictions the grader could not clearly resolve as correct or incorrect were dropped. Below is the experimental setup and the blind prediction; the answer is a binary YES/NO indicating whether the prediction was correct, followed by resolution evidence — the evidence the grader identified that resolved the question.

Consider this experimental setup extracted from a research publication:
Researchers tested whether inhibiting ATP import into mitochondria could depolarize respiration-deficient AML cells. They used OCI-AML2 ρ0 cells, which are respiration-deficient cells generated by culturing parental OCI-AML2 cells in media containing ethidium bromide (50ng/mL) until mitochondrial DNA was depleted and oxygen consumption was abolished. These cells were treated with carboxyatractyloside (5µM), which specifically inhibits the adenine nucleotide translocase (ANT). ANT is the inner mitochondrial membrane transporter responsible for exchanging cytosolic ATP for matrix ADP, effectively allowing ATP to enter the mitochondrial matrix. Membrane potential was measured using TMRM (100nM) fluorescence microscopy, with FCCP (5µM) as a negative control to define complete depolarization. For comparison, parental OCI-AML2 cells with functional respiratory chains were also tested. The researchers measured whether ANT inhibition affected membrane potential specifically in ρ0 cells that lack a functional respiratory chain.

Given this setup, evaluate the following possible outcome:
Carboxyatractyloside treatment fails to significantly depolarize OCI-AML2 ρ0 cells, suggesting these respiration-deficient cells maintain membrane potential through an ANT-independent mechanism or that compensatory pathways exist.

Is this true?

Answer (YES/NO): NO